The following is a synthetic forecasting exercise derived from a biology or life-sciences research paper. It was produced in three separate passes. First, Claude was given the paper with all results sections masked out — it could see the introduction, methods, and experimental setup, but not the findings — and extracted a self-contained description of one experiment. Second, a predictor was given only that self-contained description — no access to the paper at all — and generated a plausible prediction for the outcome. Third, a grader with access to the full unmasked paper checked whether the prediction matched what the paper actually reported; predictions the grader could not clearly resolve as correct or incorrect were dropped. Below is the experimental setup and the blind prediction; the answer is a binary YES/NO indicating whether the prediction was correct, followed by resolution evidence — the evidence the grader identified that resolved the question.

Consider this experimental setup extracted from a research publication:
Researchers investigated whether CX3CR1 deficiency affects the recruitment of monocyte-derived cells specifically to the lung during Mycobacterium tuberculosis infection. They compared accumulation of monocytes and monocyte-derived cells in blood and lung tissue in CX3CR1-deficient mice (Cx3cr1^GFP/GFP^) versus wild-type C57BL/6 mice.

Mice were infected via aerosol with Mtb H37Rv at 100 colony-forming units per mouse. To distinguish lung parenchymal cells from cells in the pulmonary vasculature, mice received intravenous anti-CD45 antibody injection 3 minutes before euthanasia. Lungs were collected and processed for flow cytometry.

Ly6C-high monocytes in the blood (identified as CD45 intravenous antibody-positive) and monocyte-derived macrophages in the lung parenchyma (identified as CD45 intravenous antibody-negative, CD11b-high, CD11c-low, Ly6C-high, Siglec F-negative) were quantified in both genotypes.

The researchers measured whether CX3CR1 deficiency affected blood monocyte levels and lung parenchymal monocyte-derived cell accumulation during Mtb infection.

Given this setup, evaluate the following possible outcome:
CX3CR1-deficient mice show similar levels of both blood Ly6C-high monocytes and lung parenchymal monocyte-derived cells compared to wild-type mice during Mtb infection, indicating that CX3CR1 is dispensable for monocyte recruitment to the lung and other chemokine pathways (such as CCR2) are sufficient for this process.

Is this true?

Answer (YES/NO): YES